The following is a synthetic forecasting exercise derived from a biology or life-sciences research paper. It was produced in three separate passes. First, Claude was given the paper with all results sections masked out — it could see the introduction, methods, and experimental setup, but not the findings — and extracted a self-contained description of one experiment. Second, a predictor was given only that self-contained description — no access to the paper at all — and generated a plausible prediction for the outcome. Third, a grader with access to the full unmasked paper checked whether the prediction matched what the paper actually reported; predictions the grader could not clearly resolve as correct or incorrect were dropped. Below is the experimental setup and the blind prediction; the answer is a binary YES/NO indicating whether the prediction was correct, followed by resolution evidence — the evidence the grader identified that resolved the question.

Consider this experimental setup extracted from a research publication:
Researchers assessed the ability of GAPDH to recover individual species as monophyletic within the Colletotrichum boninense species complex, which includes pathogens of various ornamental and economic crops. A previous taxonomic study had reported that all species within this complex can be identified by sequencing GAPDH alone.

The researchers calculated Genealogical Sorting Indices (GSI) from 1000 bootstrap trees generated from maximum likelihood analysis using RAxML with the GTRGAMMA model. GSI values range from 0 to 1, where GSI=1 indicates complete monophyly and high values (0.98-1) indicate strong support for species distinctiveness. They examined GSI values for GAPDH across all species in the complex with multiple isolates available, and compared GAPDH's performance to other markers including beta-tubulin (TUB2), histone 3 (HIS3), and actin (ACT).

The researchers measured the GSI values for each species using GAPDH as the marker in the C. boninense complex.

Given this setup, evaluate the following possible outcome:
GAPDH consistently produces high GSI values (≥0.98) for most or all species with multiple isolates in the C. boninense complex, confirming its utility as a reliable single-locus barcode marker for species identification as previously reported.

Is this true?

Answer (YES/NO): NO